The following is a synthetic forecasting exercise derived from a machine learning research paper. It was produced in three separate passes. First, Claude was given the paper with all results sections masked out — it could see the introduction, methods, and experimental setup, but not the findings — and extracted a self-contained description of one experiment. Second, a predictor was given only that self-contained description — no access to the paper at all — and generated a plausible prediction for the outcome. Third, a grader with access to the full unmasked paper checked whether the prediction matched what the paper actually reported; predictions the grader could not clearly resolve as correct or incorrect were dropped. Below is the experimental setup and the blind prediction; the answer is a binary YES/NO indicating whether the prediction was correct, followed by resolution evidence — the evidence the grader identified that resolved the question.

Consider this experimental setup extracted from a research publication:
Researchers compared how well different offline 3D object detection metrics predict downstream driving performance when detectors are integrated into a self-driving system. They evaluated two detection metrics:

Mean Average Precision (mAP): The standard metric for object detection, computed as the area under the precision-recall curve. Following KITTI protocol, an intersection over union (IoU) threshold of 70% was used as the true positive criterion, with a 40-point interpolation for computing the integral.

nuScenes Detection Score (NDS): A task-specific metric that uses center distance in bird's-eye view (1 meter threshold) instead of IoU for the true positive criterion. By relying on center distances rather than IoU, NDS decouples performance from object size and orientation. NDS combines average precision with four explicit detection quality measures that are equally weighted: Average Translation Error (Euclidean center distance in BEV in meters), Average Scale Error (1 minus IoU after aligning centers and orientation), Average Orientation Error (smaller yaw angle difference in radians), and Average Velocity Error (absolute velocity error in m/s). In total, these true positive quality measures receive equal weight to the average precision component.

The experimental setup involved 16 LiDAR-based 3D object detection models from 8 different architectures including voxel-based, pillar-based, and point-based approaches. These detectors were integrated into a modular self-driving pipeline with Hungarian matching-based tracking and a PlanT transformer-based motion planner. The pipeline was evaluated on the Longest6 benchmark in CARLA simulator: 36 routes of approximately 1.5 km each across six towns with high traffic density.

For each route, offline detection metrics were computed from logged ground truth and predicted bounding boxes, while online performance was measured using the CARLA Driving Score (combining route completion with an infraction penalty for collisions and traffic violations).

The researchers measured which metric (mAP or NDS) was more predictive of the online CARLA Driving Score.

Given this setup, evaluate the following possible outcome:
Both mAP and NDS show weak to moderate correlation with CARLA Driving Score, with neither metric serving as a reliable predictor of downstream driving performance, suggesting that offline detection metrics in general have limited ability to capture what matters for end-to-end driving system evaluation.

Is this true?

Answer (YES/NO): NO